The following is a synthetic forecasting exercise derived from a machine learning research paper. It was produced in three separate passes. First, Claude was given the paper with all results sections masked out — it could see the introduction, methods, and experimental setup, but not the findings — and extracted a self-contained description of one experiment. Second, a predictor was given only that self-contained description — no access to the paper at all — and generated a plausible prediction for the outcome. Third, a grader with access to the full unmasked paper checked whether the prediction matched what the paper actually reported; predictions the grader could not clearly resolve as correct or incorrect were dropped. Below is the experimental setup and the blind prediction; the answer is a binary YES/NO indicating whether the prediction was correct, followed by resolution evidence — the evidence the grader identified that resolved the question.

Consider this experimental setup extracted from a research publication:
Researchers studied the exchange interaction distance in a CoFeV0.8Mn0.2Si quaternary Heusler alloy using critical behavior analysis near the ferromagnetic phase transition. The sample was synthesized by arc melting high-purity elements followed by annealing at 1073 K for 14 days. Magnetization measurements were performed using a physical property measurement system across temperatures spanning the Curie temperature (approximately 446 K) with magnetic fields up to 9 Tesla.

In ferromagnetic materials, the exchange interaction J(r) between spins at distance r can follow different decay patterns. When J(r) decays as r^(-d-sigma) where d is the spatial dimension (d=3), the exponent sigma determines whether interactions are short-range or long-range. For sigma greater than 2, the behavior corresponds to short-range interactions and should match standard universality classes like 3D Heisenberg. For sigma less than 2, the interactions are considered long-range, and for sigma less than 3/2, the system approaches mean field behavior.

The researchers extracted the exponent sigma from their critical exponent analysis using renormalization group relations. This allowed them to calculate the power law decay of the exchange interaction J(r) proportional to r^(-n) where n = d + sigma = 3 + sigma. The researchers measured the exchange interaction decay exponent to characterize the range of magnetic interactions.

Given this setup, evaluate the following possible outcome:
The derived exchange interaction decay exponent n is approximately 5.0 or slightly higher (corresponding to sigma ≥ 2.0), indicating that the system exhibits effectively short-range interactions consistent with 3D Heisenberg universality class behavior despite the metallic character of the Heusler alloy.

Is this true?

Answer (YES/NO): NO